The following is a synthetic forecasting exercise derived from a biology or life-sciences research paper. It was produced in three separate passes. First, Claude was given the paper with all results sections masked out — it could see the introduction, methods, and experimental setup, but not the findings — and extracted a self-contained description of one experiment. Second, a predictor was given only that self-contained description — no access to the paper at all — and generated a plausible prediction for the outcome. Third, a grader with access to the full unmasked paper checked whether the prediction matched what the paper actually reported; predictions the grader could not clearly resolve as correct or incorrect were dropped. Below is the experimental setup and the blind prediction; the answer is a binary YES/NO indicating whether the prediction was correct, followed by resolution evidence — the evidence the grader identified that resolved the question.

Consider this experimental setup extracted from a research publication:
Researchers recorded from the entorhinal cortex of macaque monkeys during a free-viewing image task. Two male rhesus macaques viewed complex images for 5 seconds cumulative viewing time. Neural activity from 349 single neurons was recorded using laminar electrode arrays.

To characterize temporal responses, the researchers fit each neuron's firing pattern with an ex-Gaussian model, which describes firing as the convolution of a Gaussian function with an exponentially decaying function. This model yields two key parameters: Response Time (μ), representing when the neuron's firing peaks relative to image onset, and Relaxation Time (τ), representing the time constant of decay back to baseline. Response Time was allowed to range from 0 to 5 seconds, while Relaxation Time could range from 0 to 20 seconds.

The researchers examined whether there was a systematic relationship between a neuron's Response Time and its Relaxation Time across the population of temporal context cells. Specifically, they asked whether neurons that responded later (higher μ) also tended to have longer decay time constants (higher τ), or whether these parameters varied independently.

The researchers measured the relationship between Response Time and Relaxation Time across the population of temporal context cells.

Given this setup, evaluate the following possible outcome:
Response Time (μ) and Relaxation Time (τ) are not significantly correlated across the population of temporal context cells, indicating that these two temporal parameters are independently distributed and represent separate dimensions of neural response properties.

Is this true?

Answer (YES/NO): YES